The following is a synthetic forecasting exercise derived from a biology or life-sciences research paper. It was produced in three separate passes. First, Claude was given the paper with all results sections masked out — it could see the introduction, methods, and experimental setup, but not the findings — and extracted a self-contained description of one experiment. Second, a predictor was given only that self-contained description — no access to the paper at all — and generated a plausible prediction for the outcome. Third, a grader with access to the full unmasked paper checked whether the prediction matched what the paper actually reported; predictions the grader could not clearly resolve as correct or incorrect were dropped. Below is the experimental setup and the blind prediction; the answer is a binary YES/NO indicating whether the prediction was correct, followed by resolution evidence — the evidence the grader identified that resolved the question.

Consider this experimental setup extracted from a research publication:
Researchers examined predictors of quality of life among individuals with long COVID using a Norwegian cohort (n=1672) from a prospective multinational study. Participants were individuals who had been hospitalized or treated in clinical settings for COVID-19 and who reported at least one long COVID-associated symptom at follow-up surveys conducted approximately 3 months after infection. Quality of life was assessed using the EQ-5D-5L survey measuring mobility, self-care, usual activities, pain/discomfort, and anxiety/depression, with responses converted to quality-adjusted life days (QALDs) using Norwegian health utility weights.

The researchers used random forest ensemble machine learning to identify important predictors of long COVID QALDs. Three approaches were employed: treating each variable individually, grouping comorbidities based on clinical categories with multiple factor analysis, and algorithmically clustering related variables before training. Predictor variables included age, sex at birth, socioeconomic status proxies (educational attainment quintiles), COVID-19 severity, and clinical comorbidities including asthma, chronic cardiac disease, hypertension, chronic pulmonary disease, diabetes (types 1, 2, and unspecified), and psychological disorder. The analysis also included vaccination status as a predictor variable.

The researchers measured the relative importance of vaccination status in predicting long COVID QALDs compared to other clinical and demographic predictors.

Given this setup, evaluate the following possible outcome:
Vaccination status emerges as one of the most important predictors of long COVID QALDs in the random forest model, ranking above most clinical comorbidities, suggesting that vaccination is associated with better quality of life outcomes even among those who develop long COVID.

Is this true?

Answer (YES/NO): NO